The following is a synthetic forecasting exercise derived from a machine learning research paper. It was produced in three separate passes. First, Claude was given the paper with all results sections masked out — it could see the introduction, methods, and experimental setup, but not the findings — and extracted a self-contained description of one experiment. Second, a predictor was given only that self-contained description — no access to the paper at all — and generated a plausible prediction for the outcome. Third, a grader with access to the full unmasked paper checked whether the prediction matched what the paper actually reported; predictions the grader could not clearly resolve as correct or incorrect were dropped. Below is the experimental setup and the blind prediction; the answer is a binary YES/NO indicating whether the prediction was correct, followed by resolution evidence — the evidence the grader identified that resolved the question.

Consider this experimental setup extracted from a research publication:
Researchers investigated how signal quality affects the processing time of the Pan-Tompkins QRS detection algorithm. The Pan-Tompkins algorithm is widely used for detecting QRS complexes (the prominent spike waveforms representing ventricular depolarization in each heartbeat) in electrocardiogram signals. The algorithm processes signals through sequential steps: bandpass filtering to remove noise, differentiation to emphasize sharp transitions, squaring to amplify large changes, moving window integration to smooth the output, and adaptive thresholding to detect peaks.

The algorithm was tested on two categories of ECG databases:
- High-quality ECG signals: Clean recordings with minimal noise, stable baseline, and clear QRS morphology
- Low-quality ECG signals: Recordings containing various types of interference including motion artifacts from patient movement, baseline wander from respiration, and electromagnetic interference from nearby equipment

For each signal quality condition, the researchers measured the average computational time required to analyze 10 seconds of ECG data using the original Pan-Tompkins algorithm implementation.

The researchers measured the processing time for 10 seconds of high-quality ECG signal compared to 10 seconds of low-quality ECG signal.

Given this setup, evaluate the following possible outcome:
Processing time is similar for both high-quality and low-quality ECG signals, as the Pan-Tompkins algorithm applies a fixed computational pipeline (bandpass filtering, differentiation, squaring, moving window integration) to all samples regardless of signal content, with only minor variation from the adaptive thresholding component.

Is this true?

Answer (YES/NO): YES